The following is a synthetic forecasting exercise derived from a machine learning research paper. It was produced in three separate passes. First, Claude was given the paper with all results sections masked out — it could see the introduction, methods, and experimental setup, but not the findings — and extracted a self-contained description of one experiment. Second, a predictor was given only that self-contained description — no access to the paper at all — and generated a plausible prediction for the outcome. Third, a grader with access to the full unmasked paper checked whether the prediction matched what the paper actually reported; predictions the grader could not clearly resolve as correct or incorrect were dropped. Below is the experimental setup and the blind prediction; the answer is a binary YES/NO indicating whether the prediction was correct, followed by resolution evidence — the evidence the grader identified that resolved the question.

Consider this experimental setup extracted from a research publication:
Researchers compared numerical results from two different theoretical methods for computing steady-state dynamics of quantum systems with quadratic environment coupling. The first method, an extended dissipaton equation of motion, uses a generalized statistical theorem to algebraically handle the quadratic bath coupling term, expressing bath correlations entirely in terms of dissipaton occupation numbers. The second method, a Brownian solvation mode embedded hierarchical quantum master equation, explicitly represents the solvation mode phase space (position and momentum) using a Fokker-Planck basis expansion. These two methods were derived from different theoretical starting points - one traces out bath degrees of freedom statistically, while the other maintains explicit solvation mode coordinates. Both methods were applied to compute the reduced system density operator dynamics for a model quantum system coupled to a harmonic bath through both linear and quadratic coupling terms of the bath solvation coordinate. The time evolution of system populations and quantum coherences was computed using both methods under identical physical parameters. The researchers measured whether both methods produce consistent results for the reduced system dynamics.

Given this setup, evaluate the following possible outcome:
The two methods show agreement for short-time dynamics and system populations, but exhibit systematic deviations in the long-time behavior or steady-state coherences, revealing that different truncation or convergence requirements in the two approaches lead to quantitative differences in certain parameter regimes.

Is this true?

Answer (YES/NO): NO